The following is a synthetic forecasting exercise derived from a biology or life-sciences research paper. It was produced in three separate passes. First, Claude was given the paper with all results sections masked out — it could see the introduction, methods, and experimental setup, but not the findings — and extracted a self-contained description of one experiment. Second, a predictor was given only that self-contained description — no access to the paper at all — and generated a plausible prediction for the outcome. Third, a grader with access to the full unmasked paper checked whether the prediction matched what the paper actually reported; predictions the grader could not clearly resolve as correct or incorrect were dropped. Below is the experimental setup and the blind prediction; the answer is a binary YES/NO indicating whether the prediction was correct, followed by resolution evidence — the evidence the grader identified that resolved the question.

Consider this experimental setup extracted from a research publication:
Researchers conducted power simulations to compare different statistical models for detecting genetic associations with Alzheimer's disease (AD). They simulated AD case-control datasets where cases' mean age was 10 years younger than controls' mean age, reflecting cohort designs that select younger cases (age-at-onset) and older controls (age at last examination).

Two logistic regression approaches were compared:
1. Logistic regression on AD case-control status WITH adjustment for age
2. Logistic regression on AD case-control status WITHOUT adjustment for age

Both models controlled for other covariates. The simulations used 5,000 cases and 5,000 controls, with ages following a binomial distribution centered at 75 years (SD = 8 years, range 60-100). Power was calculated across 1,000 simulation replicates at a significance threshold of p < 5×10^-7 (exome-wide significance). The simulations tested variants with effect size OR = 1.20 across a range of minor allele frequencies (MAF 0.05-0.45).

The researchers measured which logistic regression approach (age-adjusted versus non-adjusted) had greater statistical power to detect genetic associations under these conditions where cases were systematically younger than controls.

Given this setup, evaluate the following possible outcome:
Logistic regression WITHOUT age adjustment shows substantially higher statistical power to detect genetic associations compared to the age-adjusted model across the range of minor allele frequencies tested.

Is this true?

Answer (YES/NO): YES